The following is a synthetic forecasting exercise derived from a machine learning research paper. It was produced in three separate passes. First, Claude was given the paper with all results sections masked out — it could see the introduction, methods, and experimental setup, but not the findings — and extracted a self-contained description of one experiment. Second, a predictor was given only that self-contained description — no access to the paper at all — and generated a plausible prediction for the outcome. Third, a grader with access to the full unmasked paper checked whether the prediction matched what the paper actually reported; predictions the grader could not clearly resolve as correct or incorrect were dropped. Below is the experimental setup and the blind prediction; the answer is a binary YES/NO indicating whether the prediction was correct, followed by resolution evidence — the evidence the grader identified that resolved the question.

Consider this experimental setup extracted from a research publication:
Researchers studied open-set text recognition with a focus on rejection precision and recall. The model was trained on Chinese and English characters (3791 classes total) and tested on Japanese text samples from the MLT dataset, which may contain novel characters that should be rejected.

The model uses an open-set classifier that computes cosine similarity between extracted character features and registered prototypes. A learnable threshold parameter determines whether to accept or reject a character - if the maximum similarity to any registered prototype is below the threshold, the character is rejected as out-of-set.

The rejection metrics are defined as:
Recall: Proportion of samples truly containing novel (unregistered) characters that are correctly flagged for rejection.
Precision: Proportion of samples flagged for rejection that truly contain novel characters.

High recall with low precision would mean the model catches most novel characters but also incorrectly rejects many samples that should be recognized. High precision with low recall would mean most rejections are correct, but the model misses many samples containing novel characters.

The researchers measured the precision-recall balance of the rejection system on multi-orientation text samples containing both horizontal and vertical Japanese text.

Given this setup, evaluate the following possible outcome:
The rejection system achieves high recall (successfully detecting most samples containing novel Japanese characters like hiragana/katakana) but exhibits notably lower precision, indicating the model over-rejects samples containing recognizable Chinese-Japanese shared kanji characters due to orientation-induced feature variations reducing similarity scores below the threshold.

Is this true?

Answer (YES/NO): NO